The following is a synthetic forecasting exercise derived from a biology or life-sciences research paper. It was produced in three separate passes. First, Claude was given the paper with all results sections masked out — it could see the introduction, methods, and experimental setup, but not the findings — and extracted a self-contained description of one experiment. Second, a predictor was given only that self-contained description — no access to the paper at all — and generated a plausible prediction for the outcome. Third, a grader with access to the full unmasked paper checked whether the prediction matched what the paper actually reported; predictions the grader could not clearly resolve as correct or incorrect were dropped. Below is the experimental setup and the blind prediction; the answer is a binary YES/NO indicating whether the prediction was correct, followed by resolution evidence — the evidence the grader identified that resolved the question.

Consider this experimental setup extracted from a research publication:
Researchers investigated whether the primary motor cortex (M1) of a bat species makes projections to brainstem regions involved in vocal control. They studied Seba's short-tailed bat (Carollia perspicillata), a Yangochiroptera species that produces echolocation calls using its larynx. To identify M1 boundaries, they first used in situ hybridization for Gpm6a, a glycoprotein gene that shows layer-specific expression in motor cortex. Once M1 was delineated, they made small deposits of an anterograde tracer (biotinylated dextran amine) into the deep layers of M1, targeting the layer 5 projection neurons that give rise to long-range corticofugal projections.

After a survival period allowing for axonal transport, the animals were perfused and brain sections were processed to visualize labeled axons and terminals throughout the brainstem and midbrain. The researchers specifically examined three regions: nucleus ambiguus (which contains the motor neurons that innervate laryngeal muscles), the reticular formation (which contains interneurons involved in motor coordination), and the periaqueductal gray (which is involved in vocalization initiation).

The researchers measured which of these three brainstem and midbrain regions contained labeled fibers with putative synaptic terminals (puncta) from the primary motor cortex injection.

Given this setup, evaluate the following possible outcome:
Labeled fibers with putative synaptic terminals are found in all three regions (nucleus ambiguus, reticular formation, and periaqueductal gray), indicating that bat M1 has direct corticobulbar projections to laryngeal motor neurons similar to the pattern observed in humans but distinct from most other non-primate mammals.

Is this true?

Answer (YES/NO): YES